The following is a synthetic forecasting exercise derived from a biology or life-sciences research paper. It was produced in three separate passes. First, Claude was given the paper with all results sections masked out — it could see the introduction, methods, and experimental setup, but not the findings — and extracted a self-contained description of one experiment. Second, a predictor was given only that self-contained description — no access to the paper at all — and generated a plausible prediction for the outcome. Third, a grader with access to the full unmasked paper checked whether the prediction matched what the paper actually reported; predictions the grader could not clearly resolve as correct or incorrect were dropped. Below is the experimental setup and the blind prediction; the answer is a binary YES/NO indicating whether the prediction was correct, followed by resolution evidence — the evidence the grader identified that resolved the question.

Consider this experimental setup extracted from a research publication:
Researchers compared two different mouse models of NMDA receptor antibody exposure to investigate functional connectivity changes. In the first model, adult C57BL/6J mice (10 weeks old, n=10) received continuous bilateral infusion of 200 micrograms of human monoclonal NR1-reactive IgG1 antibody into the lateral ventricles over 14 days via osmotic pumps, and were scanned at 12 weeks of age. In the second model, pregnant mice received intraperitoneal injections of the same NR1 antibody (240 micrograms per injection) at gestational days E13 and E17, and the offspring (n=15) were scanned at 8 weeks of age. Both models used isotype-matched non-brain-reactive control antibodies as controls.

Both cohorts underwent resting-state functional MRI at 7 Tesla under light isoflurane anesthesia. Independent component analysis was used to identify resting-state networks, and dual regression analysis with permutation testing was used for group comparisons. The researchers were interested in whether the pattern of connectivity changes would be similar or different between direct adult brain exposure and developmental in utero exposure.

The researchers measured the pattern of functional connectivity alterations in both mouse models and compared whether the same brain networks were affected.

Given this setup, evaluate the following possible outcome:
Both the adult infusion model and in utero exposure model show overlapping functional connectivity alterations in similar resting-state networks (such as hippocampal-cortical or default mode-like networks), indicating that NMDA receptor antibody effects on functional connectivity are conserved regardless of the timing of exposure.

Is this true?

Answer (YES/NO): YES